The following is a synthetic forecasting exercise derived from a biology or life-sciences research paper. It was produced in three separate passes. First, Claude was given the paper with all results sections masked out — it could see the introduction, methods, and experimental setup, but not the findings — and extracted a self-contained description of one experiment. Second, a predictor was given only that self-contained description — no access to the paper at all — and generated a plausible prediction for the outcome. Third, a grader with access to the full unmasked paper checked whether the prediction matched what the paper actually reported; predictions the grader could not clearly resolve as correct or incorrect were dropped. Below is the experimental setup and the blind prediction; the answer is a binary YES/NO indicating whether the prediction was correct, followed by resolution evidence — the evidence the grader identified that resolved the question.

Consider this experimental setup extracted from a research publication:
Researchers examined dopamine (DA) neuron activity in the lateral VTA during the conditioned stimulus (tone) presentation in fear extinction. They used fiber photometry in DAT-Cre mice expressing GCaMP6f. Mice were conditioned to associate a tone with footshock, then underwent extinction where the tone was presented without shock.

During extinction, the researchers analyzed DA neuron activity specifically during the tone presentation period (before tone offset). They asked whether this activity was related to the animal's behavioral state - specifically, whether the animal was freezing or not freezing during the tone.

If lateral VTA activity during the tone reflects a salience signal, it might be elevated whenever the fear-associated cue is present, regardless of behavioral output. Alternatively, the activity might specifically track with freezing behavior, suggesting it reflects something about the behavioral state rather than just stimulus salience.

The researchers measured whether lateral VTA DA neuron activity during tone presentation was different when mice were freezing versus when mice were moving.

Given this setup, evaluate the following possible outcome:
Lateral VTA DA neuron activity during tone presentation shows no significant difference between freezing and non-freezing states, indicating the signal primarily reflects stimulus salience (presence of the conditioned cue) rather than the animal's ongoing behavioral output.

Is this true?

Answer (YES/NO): NO